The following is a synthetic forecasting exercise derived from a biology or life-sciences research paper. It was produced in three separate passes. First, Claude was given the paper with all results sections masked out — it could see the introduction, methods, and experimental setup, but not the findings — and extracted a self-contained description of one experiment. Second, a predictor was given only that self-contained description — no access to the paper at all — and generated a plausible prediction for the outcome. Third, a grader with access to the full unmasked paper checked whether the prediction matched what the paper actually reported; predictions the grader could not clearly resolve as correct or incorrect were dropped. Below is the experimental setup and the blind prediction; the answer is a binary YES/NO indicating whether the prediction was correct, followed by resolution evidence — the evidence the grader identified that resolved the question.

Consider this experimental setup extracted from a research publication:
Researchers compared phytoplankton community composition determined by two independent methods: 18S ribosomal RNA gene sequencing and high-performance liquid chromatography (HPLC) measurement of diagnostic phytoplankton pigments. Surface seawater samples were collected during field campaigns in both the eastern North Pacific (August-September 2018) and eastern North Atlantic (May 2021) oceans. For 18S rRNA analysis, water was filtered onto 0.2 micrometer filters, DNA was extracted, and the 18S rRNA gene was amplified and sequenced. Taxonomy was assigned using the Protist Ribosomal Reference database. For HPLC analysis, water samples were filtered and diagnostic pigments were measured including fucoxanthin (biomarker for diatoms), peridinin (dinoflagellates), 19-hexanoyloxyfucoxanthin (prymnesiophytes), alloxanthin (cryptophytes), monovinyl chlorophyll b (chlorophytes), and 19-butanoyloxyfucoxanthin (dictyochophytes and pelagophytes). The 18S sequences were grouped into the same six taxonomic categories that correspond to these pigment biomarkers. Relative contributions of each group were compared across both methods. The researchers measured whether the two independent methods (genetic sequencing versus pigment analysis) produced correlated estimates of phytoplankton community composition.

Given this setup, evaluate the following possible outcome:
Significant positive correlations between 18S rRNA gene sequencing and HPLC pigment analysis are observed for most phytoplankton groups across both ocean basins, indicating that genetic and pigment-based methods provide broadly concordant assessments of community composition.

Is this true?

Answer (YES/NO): NO